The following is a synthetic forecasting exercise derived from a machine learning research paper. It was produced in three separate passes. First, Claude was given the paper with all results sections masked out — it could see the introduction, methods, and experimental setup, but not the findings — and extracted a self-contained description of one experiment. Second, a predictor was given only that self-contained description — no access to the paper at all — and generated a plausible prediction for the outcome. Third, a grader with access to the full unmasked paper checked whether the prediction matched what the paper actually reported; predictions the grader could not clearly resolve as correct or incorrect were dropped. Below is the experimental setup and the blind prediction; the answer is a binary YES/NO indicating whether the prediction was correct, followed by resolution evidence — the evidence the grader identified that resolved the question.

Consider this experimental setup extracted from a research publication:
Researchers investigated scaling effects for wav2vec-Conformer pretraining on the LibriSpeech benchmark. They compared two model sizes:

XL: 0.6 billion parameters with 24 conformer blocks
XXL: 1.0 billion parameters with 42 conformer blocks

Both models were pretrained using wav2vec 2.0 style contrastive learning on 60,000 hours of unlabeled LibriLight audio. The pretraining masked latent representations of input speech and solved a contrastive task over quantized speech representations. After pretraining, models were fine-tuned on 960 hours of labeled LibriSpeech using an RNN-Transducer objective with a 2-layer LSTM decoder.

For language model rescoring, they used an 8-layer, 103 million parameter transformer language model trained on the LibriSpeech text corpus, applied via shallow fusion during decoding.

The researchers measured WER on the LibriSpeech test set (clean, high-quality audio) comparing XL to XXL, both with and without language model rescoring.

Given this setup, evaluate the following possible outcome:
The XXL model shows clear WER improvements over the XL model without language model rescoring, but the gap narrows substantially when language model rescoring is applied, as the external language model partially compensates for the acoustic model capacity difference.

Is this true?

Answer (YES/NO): YES